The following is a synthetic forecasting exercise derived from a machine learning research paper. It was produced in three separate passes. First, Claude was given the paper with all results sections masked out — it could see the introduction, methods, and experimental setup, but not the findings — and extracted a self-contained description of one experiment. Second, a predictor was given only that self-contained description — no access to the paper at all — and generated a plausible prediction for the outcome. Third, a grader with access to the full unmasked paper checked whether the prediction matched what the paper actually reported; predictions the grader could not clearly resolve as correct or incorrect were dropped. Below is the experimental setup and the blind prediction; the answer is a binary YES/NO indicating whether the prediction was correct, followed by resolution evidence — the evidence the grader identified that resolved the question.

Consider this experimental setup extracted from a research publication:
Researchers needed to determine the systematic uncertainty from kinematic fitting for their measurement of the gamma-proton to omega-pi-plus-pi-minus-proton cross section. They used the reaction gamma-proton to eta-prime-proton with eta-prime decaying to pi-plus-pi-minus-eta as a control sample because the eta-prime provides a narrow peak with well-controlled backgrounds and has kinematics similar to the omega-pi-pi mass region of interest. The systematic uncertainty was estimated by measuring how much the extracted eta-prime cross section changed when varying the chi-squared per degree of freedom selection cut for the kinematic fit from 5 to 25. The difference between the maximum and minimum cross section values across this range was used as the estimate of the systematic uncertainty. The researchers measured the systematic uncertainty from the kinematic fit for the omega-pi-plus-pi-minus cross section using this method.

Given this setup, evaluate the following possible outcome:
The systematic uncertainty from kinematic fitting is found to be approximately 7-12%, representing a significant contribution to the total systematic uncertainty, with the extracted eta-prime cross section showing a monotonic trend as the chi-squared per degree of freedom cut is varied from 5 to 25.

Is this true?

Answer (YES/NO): NO